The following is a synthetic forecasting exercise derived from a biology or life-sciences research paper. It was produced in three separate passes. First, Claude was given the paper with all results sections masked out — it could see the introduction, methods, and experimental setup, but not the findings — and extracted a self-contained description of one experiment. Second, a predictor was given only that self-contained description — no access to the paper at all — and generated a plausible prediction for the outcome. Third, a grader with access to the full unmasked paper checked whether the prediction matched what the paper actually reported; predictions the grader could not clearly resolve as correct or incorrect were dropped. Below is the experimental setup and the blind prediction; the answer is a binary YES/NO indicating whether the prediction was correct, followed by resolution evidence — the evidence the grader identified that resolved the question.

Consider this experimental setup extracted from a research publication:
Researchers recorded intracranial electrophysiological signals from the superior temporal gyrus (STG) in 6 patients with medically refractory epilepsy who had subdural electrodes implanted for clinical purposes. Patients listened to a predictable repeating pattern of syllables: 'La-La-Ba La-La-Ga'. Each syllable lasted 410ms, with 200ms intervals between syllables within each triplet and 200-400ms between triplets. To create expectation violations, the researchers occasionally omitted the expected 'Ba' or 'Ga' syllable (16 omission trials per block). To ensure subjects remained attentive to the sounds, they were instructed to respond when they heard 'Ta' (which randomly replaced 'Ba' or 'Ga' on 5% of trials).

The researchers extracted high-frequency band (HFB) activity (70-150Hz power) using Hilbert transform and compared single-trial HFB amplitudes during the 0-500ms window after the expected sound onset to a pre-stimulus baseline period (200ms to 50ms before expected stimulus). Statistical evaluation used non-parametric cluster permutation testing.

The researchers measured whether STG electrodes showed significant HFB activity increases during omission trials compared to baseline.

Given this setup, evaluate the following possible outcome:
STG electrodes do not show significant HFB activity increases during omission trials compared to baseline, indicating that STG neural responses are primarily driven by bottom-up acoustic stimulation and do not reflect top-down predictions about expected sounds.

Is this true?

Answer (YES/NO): NO